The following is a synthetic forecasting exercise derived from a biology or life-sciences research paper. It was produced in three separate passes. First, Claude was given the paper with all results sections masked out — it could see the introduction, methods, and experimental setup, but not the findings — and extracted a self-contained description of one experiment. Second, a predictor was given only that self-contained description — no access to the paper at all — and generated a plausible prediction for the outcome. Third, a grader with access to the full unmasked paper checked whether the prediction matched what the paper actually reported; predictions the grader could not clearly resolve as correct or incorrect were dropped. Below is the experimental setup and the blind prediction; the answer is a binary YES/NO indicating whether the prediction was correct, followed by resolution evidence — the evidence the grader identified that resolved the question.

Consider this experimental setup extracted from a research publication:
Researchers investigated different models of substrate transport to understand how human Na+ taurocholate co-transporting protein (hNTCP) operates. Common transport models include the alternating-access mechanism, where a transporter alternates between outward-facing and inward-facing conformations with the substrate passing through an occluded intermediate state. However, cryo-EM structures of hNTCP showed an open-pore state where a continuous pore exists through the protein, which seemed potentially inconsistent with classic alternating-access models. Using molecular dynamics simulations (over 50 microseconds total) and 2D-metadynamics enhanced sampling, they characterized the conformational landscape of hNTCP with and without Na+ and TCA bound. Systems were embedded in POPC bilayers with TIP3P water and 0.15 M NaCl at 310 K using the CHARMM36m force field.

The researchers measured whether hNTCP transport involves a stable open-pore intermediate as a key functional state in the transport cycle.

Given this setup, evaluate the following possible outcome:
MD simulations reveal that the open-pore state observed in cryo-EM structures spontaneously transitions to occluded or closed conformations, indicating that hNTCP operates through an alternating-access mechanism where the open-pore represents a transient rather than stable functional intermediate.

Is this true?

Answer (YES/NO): NO